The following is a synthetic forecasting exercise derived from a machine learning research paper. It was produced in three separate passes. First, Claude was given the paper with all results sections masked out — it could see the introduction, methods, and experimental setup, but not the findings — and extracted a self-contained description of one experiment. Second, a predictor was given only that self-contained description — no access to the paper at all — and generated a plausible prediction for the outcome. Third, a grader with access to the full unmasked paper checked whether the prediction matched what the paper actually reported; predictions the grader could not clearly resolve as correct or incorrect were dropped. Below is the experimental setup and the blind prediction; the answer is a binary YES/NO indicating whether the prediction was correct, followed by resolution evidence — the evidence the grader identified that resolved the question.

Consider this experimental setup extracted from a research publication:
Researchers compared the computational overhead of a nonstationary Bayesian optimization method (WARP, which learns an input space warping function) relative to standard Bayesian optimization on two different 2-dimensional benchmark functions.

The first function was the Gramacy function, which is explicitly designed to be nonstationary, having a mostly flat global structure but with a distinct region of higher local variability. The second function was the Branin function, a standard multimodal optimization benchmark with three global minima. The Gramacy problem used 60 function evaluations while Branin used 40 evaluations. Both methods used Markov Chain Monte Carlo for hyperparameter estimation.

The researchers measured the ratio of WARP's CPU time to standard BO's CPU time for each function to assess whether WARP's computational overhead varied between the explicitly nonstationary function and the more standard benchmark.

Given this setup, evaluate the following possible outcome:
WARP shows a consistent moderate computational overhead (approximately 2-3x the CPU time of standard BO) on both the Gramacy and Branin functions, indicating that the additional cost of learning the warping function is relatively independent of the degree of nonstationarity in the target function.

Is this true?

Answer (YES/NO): NO